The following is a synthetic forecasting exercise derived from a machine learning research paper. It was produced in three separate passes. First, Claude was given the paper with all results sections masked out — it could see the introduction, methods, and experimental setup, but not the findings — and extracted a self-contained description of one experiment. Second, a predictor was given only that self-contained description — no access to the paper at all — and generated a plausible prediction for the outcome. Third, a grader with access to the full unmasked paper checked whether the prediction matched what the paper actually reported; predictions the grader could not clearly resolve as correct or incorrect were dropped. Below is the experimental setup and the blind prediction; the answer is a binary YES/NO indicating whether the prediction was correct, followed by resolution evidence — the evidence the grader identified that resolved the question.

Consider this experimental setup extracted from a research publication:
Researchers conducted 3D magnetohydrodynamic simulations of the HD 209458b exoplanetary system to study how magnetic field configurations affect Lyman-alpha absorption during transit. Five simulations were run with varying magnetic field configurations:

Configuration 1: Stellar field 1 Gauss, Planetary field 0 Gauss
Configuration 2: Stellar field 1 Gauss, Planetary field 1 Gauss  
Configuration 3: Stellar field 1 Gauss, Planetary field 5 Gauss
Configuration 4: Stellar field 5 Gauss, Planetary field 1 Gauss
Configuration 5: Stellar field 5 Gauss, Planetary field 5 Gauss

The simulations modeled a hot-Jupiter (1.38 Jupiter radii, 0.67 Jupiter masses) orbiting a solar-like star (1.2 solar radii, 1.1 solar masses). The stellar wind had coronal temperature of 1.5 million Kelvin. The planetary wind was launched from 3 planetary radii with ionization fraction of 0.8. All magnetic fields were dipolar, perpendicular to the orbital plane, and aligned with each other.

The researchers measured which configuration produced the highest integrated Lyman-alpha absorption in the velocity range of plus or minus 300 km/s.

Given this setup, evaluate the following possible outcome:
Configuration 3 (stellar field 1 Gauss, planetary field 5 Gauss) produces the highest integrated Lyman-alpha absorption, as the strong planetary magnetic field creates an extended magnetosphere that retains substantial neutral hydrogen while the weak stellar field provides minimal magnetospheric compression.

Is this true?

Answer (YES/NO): NO